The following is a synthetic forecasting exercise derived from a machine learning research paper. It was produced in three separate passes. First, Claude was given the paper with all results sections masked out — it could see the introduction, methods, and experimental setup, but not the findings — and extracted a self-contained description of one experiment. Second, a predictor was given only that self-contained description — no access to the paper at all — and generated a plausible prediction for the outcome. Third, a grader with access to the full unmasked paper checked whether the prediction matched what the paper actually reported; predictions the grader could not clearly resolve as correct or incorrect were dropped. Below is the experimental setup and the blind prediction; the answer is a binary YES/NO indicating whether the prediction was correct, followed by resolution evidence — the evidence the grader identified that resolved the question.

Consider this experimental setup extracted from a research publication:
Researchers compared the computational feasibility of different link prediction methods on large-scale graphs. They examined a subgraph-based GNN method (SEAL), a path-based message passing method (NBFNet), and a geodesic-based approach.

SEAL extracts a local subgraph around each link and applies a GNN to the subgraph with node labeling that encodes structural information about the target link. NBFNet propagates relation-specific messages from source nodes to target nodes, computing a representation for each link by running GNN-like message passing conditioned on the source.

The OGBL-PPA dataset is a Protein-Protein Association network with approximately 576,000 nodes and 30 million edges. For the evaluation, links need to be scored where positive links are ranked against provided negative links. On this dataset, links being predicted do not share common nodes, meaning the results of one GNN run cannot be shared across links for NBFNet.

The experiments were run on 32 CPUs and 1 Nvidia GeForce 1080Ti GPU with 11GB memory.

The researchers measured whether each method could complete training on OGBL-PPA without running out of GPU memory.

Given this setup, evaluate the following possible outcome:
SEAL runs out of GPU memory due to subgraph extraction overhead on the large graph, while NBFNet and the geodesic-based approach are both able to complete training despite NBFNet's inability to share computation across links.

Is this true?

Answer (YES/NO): NO